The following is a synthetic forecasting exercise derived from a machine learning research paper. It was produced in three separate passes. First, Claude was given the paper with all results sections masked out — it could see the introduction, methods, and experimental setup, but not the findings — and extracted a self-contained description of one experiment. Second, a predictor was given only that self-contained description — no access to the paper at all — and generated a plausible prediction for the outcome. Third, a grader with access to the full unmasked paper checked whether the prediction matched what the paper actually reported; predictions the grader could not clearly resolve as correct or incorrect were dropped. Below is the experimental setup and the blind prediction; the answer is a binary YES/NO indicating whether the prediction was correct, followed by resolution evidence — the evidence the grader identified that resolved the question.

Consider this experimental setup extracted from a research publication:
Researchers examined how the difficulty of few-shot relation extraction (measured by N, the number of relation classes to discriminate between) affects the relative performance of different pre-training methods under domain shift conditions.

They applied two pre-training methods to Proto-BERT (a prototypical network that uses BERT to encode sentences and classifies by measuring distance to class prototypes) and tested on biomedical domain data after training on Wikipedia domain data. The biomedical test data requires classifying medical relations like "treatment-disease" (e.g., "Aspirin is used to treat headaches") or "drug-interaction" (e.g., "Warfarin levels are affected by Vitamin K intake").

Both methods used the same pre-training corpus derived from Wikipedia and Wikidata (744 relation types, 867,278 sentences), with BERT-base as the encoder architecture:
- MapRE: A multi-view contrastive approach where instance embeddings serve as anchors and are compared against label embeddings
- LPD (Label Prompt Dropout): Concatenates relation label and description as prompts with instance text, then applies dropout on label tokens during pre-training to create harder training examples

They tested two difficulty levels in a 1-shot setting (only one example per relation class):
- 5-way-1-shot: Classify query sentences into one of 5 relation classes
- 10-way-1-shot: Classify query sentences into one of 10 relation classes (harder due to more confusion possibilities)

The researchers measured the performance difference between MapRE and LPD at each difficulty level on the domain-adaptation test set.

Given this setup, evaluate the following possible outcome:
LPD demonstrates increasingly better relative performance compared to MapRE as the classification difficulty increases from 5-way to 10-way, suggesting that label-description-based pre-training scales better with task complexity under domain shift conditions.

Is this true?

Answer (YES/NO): YES